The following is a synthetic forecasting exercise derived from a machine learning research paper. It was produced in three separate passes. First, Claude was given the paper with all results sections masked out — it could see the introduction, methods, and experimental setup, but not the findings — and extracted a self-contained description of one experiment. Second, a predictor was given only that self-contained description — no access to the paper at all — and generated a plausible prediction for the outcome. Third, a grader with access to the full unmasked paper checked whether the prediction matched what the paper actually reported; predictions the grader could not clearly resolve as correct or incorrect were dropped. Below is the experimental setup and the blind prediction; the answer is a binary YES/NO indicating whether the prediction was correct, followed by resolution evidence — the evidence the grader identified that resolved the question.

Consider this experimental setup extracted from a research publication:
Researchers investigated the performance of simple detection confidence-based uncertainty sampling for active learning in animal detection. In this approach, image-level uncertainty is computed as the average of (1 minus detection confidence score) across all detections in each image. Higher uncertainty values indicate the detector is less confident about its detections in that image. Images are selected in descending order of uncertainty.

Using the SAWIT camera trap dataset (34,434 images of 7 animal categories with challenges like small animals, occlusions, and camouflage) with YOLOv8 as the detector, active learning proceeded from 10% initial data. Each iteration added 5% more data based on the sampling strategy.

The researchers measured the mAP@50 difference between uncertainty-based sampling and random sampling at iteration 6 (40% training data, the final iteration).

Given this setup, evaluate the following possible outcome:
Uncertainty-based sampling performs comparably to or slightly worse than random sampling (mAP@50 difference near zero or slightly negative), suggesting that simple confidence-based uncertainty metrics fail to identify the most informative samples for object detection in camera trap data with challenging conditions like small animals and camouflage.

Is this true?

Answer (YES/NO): NO